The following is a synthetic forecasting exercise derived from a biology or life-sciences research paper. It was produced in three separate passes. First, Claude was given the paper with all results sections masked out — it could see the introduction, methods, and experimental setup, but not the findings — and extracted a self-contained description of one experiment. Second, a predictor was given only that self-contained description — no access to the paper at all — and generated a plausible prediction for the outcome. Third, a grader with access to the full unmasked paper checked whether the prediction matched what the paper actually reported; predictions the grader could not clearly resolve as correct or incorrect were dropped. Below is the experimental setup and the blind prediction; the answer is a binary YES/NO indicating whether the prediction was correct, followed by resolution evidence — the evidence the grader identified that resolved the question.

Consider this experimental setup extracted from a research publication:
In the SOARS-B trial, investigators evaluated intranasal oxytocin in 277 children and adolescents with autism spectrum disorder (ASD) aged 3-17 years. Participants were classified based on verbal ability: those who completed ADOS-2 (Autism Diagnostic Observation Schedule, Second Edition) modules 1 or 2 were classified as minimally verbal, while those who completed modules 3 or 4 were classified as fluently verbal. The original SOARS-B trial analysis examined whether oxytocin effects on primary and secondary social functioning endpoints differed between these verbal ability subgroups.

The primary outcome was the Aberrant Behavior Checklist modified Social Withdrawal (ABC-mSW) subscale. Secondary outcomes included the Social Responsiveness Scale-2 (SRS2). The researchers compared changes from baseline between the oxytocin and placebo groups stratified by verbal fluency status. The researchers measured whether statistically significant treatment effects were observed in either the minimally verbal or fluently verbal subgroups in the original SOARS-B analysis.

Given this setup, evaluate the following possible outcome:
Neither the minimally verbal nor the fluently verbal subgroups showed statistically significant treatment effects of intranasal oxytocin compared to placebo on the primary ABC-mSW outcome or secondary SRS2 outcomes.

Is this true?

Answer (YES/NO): YES